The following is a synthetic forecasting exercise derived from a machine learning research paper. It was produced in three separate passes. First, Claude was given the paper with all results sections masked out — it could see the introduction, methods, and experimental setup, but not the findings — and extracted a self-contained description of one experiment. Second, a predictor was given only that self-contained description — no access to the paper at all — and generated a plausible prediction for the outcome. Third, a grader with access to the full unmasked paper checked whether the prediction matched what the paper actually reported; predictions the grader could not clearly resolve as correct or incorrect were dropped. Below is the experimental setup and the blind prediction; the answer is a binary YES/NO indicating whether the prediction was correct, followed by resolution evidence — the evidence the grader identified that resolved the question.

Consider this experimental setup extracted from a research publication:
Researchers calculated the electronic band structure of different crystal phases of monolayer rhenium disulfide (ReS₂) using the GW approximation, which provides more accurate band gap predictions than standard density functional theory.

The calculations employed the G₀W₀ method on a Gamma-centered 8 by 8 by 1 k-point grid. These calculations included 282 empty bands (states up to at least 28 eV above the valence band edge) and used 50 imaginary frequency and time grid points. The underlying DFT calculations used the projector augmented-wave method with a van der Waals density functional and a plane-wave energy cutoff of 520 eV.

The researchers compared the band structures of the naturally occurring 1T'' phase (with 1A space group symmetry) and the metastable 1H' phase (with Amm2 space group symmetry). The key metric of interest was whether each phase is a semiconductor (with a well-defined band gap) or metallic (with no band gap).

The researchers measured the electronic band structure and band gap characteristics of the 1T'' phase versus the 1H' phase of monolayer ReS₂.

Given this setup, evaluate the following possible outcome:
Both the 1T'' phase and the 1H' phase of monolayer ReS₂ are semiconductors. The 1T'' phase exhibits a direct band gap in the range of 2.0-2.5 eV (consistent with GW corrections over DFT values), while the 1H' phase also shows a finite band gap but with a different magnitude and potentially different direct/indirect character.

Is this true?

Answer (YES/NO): NO